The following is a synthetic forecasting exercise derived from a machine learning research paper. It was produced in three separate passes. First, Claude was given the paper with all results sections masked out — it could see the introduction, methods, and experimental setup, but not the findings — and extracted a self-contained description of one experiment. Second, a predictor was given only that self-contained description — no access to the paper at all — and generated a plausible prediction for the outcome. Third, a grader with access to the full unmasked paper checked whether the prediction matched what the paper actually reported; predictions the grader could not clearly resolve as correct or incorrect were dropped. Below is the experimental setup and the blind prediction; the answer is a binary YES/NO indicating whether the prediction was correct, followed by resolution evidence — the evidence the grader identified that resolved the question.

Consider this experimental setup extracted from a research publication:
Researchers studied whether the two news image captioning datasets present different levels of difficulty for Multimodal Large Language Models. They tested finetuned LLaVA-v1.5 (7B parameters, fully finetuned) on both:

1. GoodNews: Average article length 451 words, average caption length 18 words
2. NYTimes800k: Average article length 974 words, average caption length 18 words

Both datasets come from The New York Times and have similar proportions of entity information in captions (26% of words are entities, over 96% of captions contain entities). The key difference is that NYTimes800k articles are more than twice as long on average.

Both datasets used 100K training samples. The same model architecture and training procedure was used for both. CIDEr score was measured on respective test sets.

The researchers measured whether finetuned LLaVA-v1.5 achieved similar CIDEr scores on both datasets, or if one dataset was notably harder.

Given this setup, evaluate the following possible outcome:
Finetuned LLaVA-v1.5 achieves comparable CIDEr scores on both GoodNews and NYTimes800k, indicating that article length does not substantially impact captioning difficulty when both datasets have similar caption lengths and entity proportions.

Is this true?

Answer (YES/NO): NO